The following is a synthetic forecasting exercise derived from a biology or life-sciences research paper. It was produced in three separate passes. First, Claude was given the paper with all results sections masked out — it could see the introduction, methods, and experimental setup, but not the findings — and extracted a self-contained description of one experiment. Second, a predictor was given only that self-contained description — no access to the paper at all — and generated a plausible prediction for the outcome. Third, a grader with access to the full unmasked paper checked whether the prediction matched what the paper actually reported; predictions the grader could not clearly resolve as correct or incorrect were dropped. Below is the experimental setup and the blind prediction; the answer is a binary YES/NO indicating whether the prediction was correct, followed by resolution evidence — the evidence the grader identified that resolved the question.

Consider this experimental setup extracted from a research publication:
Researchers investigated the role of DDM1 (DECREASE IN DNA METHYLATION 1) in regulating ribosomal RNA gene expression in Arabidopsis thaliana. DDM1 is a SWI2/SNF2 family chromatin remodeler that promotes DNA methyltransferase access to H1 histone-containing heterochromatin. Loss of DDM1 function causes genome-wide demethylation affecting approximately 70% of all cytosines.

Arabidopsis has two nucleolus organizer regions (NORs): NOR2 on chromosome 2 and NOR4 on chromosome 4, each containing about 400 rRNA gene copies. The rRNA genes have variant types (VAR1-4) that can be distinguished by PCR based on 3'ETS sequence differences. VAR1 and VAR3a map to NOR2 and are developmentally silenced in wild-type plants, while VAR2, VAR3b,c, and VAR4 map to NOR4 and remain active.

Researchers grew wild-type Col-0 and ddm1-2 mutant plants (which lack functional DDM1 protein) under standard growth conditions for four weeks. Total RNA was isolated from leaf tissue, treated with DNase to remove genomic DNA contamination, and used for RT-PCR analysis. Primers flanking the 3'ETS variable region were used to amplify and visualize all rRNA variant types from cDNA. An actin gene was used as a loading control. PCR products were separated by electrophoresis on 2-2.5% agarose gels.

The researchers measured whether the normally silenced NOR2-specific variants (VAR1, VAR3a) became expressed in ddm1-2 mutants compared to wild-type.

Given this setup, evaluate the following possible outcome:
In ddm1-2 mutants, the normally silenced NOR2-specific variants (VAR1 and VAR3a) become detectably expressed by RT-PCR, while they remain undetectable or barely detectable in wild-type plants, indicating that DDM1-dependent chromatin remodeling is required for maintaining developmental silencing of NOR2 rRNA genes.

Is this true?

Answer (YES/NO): YES